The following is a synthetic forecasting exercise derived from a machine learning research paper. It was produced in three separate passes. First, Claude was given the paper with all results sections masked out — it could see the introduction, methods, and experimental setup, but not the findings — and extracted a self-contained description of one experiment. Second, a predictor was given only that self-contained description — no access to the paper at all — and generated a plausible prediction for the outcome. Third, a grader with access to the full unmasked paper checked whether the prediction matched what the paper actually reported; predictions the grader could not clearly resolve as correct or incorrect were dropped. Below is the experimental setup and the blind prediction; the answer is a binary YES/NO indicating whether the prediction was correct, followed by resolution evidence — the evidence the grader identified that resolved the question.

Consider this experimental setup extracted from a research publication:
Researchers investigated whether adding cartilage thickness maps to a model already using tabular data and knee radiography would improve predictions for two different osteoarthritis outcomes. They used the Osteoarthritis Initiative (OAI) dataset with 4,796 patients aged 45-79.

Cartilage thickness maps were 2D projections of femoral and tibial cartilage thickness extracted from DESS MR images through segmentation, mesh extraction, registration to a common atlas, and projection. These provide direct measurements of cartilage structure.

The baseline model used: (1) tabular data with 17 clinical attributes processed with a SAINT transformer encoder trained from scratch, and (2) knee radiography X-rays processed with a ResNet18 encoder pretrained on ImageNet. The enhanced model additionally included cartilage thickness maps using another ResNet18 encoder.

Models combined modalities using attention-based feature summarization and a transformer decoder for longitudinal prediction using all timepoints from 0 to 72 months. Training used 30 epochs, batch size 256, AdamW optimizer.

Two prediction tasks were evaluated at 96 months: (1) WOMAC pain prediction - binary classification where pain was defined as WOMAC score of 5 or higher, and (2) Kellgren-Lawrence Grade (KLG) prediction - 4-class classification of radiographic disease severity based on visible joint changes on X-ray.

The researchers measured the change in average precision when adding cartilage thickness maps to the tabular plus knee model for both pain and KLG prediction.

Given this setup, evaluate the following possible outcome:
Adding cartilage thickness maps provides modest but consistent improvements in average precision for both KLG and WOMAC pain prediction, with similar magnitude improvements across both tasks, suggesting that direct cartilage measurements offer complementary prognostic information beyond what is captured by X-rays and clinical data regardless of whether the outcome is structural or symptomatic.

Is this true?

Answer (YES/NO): NO